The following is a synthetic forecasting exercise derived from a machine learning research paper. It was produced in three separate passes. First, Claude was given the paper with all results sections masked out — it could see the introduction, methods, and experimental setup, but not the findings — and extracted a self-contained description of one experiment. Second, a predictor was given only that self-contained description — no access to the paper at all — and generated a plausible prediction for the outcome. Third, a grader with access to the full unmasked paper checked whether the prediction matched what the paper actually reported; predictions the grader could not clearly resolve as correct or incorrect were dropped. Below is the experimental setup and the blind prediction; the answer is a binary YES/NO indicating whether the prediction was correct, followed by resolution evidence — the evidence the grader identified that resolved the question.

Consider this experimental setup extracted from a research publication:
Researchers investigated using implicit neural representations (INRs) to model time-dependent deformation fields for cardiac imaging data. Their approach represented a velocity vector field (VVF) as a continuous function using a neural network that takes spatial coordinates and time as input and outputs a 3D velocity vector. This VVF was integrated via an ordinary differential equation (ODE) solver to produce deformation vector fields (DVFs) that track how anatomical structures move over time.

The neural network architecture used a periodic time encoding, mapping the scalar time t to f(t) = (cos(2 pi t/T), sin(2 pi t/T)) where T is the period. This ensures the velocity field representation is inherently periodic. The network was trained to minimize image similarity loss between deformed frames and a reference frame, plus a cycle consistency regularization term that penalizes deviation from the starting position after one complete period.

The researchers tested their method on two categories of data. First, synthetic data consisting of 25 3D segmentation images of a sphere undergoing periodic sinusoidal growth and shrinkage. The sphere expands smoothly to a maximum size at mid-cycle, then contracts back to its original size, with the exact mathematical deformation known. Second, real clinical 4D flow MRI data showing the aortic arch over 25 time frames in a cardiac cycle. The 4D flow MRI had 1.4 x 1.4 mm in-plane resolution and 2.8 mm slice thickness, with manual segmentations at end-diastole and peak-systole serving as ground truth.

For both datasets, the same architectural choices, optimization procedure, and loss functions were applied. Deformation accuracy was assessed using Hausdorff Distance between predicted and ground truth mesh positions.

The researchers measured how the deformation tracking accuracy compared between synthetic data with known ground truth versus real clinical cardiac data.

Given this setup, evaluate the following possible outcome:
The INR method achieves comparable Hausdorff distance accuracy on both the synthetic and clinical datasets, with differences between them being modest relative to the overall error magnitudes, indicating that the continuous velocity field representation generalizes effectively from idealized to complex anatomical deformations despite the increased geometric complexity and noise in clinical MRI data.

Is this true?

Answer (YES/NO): YES